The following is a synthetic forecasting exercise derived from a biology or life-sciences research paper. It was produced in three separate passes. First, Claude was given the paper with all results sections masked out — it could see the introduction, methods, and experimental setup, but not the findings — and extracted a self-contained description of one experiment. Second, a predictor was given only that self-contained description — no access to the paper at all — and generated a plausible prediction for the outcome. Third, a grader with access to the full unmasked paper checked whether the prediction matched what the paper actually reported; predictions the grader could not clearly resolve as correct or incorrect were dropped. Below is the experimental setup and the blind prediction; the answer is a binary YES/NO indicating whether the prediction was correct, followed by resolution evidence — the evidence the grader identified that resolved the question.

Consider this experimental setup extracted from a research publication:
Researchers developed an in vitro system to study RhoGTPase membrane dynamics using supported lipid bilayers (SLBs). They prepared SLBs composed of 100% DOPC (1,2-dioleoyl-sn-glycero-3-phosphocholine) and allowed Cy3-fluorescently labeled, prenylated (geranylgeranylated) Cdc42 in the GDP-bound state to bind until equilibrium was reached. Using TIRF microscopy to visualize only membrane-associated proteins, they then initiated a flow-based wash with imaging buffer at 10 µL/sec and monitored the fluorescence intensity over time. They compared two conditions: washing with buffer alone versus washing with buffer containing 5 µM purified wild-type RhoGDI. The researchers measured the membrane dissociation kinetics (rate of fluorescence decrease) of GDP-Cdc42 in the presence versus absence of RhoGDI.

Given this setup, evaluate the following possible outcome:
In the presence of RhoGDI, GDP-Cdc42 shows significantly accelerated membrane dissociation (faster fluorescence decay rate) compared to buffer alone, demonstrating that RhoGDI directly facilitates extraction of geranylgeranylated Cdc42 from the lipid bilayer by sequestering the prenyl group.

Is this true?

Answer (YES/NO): NO